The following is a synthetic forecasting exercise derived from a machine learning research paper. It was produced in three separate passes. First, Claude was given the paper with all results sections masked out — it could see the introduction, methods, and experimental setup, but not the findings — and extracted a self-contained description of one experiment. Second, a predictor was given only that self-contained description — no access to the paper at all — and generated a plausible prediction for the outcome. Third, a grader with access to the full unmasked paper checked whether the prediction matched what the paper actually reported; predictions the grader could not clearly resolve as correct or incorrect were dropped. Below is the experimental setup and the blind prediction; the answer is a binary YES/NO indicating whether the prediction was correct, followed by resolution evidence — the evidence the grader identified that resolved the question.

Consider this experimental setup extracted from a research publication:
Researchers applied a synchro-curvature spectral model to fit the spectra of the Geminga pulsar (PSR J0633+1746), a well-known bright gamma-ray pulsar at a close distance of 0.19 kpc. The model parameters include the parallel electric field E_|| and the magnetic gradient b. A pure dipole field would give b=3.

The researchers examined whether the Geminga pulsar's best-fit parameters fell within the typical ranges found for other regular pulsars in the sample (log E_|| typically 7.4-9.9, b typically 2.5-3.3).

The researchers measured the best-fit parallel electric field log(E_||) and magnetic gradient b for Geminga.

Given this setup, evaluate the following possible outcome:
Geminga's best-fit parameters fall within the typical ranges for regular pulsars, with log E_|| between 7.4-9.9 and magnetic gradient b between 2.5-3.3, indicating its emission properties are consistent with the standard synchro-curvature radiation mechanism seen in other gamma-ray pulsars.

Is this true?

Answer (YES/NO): YES